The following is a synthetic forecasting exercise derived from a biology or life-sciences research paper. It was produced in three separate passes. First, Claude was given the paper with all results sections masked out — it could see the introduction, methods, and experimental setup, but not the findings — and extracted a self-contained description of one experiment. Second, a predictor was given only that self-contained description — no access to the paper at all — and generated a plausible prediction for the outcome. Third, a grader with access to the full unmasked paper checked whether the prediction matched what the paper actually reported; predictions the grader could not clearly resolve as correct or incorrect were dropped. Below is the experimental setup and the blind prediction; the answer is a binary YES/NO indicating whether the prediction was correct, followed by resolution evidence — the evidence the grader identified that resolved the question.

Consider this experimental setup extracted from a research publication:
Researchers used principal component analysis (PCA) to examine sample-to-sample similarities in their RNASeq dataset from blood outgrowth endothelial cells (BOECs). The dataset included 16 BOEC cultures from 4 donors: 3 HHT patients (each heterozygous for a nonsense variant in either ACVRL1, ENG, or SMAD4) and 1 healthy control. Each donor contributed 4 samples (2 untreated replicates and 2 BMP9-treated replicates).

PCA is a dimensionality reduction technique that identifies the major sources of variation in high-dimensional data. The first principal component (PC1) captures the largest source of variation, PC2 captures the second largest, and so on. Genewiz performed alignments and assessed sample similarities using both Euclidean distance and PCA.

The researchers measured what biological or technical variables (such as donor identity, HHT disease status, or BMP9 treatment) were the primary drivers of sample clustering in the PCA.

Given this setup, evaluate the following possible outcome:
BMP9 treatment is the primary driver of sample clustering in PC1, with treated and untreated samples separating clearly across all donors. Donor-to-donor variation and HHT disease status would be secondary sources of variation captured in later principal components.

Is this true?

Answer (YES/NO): NO